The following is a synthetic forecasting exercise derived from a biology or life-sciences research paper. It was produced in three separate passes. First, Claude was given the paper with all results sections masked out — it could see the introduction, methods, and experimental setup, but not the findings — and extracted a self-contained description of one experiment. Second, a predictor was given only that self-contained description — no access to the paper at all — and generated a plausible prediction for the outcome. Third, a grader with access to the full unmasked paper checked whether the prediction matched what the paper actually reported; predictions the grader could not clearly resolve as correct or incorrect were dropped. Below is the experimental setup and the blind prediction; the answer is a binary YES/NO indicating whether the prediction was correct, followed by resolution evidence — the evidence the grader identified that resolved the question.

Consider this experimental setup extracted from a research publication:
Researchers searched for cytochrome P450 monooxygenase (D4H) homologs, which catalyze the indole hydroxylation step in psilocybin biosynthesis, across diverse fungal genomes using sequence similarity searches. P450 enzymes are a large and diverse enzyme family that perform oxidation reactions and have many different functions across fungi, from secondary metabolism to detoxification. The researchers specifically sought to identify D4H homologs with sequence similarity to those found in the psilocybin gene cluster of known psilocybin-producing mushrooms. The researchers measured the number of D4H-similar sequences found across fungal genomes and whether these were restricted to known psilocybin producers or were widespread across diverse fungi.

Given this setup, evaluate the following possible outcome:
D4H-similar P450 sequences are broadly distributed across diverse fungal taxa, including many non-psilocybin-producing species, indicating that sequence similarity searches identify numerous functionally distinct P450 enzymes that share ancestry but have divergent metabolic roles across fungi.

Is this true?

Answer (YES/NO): YES